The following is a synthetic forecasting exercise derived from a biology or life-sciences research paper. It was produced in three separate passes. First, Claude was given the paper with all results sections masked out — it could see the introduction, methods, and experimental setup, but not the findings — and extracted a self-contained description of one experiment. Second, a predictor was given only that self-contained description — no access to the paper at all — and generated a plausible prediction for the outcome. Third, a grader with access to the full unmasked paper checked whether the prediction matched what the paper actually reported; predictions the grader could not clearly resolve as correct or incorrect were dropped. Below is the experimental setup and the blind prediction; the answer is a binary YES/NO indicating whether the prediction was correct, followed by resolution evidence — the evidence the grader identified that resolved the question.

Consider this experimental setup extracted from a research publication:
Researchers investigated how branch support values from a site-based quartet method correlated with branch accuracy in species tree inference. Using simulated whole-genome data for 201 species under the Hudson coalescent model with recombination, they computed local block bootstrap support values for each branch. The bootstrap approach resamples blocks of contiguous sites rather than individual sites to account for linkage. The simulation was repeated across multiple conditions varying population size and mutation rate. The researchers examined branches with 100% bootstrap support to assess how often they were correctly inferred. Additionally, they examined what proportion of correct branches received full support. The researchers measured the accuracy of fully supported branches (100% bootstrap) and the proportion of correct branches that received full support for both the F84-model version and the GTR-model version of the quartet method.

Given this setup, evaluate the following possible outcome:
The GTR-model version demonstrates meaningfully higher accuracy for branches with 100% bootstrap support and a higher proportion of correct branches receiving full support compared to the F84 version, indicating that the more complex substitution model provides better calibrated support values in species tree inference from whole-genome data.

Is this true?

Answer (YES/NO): YES